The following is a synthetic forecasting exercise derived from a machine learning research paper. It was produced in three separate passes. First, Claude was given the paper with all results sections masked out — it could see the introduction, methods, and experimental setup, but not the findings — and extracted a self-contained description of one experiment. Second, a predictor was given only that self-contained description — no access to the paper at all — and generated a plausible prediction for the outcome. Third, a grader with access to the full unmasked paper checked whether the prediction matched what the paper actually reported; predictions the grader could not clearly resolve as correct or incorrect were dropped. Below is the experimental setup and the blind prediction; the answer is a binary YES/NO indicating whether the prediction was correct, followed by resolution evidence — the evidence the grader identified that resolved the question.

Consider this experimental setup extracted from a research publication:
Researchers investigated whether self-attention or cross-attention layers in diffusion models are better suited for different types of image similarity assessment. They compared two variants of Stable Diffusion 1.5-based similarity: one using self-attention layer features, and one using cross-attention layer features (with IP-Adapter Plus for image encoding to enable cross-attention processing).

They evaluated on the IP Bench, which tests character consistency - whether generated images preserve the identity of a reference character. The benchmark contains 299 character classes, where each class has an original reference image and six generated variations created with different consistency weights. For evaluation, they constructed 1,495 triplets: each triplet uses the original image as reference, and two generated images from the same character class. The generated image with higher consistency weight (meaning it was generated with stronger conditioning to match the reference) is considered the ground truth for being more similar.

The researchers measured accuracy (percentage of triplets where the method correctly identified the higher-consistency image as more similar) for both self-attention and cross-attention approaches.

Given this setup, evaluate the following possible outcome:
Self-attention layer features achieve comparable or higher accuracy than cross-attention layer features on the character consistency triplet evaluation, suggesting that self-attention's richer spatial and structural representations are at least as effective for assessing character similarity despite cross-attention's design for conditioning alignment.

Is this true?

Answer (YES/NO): YES